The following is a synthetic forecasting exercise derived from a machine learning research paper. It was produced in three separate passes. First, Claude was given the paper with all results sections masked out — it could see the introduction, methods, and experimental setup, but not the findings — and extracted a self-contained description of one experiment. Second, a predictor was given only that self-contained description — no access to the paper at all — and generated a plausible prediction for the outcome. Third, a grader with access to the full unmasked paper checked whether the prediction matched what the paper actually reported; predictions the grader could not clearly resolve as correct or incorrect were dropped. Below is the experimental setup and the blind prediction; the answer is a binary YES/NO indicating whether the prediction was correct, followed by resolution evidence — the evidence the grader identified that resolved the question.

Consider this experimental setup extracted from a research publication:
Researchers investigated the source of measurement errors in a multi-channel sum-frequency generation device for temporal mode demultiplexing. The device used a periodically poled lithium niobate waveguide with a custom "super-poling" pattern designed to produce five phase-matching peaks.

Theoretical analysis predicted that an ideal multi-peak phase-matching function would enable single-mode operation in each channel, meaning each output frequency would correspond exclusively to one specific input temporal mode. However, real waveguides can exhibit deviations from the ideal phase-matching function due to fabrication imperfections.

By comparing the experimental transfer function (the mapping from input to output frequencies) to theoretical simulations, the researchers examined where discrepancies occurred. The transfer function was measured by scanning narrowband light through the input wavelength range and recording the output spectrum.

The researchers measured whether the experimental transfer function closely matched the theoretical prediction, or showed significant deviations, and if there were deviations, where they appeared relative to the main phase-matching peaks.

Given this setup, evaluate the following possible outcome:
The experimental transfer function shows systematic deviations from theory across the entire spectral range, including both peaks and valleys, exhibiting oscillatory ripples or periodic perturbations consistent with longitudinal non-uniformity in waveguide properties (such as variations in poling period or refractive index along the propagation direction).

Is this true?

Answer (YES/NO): NO